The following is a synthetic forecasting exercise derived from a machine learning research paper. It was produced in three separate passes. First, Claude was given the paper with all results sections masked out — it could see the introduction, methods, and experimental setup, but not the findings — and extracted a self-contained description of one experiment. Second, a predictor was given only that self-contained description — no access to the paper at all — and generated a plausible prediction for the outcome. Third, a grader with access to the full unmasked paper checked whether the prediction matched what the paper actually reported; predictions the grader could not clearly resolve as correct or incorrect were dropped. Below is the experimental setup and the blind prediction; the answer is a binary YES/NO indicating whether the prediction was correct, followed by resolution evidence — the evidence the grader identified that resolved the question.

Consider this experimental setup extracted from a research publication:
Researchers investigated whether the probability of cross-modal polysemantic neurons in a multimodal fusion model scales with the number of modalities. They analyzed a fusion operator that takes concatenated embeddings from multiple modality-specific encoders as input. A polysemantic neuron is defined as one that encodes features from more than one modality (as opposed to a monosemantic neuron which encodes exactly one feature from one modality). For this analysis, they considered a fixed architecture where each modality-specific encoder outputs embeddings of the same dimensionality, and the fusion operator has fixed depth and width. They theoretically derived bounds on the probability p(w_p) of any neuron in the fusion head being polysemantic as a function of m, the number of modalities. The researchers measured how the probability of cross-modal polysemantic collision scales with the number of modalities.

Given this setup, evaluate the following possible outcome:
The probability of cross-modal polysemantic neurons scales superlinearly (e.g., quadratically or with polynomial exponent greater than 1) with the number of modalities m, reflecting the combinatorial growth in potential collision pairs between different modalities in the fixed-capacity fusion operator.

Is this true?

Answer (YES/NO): YES